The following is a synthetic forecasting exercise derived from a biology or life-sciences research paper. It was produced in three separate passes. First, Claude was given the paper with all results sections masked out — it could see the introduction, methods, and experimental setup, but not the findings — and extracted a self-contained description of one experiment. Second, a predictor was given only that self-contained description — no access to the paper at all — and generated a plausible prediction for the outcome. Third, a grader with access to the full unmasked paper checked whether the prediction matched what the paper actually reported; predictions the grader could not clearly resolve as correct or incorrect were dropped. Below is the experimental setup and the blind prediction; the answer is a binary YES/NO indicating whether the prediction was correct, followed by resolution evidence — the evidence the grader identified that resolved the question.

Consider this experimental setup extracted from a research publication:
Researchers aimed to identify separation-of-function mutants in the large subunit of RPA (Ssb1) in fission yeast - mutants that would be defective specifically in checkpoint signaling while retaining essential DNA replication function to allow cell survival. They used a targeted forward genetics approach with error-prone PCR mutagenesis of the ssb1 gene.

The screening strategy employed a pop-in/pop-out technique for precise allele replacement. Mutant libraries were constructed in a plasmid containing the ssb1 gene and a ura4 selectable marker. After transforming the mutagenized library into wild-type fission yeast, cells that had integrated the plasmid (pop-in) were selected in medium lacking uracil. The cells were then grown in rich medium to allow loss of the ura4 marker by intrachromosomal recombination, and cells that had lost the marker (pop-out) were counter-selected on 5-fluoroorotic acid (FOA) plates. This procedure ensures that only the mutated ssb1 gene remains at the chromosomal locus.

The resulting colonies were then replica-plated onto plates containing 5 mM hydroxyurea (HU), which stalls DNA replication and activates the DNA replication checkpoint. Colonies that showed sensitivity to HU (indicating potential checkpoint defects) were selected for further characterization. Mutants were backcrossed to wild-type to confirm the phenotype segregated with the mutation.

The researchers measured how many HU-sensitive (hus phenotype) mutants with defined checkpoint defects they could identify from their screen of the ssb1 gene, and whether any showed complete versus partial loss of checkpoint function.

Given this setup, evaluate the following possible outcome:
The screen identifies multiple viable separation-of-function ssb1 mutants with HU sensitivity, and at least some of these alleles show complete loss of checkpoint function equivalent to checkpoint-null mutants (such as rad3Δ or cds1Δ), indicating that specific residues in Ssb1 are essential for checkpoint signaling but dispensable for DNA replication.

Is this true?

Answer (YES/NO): NO